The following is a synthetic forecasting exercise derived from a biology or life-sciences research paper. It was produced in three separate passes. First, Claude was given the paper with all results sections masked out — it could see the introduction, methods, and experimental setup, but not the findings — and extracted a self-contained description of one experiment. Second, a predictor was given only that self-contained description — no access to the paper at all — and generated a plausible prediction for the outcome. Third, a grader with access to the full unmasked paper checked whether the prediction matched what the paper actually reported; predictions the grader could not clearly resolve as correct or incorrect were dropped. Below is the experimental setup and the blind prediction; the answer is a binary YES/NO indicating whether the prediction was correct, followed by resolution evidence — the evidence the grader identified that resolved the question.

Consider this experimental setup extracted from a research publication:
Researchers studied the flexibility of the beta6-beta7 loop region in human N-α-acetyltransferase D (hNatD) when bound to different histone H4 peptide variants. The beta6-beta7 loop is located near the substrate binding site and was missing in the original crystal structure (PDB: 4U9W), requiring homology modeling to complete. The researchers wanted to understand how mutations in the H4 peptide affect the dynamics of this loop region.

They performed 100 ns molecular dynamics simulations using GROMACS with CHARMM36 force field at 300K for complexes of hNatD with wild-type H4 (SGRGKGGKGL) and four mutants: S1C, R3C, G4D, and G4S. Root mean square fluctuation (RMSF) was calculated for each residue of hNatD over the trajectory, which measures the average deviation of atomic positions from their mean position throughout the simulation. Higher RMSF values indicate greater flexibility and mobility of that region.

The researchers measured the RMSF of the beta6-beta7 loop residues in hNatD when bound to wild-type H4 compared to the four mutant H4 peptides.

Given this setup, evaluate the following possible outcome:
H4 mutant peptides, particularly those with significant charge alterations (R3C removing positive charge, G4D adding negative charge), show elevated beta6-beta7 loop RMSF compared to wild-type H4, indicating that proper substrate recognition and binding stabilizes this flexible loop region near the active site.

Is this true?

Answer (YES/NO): NO